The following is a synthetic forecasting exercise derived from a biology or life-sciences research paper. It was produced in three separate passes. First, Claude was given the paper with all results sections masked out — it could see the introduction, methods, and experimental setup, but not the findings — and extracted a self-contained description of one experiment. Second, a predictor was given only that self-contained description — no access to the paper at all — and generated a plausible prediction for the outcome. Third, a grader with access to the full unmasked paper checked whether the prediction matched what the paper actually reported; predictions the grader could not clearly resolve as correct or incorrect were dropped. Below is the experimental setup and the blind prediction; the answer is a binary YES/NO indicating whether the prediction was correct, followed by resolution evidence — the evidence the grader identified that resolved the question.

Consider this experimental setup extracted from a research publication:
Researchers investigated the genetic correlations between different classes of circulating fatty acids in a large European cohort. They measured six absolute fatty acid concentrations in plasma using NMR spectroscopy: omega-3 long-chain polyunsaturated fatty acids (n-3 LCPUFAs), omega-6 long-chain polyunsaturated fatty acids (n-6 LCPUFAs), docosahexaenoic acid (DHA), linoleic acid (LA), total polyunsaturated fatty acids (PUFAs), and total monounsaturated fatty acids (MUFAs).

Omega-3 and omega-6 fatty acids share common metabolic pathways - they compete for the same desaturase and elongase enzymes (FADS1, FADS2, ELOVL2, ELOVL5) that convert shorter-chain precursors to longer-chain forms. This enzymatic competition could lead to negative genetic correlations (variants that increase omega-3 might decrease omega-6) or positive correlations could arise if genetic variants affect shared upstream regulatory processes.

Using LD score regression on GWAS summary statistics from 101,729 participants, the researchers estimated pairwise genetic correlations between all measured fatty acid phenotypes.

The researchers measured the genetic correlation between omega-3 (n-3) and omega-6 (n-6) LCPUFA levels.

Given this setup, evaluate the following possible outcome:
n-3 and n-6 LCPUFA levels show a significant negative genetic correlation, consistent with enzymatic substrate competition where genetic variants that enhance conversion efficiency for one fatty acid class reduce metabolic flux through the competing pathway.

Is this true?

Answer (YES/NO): NO